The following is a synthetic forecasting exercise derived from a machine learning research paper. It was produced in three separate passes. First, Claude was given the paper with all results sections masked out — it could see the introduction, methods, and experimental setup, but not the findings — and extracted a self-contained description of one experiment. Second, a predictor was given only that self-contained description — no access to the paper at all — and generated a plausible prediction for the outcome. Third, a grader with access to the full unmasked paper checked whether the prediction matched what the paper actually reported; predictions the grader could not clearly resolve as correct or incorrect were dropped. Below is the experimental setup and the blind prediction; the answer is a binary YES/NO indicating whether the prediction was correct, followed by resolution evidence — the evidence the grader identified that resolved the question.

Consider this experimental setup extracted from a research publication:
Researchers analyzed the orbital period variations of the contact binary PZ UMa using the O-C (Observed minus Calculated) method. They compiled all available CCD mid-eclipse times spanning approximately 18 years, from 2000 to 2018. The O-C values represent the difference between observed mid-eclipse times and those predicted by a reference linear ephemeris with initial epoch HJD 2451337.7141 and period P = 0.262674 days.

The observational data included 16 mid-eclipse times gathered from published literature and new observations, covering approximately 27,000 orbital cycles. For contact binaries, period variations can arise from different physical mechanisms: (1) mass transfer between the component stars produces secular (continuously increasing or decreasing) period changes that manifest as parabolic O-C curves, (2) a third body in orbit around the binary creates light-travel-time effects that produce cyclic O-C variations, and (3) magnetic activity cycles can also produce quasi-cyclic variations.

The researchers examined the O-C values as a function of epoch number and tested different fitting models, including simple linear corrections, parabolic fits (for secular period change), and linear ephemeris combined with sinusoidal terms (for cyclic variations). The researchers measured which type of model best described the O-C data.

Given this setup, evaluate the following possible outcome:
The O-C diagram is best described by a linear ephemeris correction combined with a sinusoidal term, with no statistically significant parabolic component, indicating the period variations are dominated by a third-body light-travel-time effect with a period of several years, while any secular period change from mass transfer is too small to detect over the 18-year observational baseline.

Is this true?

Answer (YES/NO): YES